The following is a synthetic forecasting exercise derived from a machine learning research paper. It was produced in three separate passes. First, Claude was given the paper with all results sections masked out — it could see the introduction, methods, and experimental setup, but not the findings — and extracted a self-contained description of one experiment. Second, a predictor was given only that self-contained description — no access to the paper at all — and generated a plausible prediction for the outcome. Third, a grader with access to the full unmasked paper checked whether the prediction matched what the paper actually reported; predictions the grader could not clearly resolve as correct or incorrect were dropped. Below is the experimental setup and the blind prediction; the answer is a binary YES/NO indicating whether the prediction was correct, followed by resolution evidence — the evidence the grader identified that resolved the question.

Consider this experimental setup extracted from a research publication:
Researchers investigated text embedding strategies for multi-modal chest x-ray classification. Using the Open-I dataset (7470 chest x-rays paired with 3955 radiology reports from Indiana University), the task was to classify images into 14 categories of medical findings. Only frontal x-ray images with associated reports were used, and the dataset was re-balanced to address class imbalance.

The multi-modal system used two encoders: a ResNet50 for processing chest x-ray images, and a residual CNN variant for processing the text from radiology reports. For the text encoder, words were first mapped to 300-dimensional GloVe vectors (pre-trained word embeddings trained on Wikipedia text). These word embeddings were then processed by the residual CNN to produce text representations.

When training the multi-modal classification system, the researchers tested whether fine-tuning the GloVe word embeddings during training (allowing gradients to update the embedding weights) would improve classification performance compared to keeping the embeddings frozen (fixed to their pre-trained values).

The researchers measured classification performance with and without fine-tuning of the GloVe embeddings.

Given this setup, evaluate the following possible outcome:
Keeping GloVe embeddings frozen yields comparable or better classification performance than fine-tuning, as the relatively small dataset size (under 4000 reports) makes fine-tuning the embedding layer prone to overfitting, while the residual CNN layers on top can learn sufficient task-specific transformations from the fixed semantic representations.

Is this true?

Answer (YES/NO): YES